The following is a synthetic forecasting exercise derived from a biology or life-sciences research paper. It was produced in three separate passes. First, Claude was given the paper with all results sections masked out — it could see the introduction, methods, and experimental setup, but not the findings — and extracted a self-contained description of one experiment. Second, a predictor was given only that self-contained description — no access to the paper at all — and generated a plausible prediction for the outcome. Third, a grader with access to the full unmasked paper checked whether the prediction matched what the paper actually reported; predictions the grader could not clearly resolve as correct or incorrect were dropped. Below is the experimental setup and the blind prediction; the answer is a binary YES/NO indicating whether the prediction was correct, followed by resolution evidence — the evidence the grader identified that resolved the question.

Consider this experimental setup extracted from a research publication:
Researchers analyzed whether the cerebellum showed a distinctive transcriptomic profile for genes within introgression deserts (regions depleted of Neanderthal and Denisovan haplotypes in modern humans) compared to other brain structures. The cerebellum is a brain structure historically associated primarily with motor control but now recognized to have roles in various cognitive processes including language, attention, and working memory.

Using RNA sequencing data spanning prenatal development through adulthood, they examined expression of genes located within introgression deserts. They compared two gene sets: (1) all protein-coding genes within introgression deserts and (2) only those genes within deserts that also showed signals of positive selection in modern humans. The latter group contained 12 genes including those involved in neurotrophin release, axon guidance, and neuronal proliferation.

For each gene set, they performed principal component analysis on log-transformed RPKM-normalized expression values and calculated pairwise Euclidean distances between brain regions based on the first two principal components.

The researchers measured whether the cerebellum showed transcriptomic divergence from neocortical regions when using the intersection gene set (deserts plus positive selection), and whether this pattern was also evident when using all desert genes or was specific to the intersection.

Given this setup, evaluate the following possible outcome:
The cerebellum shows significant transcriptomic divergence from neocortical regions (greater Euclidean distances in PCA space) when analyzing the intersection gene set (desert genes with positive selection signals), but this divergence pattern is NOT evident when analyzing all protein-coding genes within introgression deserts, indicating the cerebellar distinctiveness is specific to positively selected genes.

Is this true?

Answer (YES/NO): NO